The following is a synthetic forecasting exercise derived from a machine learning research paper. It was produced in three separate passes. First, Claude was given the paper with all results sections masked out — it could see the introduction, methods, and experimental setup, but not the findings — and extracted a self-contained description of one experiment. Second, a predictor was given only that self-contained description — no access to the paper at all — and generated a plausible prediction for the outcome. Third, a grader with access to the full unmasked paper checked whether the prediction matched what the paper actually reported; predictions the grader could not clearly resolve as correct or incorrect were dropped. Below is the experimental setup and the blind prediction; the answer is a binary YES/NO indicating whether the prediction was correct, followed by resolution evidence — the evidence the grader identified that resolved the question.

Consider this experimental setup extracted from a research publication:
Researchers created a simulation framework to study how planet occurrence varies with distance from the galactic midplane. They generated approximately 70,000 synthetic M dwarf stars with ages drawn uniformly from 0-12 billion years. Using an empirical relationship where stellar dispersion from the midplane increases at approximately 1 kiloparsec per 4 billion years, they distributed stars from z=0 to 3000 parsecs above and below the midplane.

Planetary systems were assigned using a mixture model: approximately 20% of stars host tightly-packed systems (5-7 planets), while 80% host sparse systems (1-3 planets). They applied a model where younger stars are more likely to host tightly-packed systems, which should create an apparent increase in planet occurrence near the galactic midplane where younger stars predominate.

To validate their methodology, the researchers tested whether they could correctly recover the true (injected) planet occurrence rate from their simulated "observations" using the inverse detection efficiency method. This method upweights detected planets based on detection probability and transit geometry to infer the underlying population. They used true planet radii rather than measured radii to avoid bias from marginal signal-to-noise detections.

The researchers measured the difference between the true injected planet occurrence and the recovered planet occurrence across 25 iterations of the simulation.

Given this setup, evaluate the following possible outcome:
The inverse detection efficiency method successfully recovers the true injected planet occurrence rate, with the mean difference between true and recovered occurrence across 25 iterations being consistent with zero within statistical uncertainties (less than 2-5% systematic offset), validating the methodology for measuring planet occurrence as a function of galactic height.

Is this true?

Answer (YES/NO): YES